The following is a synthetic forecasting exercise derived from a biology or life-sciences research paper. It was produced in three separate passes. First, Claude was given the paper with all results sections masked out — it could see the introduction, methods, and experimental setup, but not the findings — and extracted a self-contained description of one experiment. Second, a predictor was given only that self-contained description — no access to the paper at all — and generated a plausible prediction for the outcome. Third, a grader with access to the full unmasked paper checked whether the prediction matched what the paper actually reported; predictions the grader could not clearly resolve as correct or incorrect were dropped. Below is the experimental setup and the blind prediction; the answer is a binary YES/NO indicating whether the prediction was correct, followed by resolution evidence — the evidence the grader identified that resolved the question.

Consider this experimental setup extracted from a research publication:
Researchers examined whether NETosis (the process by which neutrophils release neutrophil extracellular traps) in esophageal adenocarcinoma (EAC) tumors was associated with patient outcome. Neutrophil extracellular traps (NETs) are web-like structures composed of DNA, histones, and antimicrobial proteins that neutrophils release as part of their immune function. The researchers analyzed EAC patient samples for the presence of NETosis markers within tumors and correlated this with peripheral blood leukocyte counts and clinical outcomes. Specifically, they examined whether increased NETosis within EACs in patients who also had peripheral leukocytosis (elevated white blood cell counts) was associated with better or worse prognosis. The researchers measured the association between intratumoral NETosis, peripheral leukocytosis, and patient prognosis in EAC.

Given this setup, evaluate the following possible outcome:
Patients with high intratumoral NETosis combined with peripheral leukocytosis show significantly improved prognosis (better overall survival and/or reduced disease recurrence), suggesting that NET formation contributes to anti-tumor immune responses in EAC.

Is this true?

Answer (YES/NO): NO